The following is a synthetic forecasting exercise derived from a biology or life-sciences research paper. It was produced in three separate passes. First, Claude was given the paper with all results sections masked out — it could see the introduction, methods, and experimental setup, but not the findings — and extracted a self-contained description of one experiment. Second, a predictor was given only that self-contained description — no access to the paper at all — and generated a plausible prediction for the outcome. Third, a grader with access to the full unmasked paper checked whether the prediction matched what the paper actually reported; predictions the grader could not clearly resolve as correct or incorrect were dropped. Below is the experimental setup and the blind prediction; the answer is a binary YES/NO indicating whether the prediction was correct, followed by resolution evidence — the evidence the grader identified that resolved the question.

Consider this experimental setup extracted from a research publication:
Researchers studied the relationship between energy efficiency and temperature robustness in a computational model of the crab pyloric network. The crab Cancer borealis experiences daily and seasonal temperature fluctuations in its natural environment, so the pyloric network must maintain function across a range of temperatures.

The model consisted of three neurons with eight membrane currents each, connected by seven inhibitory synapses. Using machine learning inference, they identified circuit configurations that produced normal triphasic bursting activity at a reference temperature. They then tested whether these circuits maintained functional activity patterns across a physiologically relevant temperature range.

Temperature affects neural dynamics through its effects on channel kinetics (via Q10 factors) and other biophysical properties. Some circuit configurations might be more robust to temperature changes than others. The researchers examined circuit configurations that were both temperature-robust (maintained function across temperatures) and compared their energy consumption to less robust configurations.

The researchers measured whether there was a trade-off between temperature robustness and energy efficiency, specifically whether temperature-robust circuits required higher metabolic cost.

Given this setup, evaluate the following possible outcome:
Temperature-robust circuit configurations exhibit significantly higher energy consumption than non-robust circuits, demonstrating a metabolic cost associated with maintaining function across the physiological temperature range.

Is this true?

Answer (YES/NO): NO